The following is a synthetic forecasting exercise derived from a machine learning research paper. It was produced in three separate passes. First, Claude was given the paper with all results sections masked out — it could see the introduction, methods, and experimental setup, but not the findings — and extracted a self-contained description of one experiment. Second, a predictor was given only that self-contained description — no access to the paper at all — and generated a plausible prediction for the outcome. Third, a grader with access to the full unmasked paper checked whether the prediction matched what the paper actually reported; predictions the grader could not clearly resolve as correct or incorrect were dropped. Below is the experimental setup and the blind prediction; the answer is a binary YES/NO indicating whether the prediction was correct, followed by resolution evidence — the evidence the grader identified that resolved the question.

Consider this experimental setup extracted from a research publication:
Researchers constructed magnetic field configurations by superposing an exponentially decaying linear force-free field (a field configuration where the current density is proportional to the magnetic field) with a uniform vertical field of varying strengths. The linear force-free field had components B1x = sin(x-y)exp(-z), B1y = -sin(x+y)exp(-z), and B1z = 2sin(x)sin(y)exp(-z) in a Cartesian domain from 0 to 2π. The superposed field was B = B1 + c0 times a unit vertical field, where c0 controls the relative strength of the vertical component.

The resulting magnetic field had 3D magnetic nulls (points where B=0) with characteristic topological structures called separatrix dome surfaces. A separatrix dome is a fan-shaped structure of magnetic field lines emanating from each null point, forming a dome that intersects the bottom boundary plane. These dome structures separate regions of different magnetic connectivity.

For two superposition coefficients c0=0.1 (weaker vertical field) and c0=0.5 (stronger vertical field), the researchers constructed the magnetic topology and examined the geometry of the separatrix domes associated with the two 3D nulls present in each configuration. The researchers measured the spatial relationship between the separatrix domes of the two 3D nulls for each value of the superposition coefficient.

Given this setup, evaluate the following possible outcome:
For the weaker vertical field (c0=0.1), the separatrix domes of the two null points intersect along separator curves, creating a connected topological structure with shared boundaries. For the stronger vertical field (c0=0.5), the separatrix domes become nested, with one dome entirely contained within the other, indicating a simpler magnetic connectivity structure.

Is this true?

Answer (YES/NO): NO